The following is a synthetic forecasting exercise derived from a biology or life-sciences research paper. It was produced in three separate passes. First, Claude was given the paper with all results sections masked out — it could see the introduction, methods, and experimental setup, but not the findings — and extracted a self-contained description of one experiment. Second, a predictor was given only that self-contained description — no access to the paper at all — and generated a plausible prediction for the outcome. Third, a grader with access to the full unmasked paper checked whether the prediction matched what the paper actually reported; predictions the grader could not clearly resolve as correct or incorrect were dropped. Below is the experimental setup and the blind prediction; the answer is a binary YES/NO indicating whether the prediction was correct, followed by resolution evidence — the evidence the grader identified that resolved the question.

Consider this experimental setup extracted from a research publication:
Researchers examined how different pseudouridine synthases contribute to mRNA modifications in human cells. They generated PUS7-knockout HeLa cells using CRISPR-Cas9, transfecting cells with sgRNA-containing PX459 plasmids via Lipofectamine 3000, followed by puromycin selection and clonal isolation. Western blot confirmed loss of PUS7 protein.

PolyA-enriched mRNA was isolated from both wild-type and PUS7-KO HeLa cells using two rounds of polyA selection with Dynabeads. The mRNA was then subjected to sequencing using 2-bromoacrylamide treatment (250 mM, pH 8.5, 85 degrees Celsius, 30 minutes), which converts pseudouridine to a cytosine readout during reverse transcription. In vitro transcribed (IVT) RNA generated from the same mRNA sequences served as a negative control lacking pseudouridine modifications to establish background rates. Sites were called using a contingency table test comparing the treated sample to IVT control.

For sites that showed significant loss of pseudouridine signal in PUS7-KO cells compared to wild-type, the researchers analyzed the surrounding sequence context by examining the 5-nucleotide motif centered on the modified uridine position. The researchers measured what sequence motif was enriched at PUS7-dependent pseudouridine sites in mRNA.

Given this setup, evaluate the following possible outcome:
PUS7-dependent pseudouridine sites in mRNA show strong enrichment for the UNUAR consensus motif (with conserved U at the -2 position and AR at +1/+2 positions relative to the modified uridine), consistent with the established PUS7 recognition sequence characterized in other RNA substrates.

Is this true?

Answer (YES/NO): NO